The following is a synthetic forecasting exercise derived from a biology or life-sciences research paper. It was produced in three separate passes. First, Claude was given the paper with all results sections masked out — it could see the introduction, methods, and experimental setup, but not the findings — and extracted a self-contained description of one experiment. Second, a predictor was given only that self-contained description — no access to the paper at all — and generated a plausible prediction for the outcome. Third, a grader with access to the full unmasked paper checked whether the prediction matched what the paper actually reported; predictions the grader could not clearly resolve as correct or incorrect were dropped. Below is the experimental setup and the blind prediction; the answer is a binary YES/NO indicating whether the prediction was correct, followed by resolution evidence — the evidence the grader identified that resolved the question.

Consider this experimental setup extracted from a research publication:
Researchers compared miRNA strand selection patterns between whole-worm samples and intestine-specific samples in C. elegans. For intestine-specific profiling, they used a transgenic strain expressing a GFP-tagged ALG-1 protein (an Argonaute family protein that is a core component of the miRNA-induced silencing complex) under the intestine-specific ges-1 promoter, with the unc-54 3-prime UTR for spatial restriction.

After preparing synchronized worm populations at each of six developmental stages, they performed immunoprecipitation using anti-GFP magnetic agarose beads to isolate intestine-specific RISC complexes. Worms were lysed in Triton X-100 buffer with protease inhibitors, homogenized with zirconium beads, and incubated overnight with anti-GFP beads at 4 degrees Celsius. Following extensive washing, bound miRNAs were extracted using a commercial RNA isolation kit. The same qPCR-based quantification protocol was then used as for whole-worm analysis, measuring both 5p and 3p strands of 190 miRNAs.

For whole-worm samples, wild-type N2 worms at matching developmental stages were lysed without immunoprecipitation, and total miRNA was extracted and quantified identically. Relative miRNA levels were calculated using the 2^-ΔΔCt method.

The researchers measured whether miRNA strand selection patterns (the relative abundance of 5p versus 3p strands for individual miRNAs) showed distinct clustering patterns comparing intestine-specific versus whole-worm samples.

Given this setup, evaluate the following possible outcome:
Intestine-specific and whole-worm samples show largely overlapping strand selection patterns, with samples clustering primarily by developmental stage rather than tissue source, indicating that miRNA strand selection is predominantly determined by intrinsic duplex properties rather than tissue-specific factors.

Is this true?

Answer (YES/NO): NO